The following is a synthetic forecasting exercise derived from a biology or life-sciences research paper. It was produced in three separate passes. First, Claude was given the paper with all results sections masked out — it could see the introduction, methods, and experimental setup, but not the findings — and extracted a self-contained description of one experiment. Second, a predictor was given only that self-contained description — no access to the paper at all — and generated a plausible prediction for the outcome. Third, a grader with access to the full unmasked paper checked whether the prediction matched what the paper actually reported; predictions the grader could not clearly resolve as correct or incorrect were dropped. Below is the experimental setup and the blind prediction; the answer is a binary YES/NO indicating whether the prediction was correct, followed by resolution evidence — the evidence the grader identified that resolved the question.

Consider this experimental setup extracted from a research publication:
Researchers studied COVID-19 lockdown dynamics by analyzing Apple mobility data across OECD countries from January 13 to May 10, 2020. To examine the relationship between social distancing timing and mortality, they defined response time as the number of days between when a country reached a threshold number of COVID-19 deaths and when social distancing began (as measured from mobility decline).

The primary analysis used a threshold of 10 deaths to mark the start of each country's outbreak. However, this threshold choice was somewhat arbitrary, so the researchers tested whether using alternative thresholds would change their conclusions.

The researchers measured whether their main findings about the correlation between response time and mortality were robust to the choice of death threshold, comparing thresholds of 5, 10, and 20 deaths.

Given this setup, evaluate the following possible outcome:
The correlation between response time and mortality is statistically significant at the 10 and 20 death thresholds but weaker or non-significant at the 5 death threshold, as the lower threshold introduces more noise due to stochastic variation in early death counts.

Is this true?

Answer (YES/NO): NO